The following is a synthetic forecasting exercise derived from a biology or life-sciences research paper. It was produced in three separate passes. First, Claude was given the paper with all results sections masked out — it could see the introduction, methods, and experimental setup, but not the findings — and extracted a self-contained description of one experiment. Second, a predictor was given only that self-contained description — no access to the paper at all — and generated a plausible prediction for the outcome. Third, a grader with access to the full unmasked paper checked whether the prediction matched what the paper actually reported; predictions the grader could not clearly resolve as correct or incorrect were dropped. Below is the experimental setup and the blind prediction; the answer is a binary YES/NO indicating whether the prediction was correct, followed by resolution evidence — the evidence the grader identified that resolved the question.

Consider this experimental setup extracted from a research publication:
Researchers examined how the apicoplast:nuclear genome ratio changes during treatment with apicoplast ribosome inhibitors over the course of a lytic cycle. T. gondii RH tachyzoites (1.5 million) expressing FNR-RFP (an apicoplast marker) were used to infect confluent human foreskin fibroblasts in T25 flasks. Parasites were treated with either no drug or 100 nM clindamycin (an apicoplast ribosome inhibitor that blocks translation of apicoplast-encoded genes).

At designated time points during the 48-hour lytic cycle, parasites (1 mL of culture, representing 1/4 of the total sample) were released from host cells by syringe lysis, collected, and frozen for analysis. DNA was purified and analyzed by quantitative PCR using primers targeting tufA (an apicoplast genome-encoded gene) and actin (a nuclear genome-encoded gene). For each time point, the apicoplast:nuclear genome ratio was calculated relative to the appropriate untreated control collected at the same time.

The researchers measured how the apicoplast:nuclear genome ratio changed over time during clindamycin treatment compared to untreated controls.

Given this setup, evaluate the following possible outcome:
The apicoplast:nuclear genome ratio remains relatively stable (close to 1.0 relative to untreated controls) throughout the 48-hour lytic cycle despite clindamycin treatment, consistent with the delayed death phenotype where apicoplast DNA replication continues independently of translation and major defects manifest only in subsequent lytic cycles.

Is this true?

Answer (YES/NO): NO